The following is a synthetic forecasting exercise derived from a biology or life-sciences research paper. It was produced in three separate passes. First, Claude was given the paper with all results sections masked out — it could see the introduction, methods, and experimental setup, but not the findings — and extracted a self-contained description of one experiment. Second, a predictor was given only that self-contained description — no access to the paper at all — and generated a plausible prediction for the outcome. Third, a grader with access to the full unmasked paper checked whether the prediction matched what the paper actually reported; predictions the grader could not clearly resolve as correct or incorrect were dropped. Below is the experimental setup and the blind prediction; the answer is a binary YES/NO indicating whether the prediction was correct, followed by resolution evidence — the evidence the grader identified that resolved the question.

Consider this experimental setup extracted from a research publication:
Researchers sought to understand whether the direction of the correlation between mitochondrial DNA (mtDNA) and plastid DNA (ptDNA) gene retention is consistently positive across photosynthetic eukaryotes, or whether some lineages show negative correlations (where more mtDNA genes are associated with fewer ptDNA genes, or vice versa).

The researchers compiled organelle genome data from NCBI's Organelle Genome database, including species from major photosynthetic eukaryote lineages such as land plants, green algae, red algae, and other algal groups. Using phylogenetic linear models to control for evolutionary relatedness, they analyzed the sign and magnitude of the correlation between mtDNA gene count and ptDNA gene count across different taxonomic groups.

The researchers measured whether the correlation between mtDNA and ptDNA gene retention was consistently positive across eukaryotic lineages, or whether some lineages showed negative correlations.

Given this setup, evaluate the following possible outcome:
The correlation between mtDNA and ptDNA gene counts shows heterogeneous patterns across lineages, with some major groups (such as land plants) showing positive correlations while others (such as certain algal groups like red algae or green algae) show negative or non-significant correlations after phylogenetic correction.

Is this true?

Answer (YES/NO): NO